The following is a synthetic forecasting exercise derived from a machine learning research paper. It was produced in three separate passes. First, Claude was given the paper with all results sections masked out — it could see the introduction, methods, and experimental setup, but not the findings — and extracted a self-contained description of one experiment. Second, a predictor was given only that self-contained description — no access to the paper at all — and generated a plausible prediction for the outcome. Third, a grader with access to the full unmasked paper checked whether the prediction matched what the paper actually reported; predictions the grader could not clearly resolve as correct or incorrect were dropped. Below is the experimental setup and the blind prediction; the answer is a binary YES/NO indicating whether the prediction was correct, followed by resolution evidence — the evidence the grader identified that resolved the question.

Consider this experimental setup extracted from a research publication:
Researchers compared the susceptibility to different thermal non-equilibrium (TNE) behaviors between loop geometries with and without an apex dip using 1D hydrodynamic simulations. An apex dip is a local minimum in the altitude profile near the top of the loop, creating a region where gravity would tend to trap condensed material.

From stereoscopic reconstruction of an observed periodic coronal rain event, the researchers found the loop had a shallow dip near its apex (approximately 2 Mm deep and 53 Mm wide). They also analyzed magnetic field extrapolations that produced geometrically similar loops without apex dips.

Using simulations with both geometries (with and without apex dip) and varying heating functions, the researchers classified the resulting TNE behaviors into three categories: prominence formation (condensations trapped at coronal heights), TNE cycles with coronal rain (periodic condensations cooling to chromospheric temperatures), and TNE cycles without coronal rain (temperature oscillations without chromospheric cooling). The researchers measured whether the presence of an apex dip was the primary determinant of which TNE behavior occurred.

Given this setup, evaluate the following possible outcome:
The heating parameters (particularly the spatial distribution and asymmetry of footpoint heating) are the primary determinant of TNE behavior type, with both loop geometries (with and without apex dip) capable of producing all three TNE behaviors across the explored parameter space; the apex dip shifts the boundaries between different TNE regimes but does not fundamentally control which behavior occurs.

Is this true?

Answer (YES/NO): NO